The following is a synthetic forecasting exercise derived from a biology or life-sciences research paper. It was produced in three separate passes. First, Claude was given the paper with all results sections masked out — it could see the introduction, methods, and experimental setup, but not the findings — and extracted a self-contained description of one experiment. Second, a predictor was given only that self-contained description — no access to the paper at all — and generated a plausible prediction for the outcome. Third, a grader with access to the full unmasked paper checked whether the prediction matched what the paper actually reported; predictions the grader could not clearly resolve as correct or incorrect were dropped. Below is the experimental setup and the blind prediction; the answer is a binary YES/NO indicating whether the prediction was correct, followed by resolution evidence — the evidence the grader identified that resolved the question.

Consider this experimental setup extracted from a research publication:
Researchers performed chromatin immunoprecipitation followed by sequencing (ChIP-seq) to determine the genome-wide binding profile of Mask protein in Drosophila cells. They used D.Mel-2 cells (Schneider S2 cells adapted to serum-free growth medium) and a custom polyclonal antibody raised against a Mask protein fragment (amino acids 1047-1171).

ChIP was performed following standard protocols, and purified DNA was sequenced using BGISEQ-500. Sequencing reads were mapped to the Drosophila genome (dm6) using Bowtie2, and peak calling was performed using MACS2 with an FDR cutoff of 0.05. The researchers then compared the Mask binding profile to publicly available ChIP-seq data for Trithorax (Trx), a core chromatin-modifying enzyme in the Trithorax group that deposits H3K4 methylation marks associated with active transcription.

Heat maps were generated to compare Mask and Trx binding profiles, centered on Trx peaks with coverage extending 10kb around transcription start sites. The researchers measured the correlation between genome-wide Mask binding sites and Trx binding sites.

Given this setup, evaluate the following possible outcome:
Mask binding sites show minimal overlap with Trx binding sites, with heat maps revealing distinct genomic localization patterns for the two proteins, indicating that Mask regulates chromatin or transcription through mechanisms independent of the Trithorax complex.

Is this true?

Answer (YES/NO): NO